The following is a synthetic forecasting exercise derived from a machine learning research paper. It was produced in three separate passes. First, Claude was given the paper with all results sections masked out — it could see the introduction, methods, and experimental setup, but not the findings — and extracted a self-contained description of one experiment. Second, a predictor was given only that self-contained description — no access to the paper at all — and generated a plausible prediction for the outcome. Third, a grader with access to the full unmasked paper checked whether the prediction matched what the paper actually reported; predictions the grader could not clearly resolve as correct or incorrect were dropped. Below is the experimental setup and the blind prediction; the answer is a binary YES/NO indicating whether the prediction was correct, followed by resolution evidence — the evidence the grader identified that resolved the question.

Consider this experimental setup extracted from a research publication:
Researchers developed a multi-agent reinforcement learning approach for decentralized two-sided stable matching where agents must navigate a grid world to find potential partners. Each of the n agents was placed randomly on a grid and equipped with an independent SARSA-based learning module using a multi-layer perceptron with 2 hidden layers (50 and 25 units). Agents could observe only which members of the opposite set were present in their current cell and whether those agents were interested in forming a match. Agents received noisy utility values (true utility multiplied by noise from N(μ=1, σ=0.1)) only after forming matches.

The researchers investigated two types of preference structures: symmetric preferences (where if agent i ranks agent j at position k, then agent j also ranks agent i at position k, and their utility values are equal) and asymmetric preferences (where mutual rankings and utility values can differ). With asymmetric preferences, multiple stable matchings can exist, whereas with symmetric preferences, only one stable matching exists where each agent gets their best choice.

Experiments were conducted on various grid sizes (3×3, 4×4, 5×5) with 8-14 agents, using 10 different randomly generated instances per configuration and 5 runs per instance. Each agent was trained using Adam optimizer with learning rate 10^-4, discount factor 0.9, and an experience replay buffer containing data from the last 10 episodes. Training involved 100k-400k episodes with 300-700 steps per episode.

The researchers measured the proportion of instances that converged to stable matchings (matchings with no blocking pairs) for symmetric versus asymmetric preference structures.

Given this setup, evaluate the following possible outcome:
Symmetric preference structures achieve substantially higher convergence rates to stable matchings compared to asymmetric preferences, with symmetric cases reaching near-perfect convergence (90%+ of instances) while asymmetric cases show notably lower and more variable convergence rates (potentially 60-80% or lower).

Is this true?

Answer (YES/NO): YES